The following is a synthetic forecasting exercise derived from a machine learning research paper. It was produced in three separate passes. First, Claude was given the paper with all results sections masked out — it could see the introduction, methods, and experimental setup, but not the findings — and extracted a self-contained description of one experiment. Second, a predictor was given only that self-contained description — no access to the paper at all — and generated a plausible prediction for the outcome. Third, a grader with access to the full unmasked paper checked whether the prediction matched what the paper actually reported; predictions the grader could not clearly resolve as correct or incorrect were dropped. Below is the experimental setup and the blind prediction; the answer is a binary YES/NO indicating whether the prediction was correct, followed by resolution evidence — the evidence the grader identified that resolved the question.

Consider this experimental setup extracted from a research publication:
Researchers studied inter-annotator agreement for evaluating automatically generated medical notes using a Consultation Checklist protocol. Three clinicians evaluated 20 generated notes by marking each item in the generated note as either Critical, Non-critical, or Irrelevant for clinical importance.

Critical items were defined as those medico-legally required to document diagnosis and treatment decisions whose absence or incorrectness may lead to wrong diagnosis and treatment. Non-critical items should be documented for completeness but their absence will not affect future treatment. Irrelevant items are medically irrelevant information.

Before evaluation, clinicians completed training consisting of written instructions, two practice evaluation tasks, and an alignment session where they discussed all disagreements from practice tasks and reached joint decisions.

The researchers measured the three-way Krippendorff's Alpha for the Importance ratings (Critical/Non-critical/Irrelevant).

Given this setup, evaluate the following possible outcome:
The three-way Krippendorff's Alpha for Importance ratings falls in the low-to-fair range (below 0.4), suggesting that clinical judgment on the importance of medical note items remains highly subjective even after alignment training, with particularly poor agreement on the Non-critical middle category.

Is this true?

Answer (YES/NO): NO